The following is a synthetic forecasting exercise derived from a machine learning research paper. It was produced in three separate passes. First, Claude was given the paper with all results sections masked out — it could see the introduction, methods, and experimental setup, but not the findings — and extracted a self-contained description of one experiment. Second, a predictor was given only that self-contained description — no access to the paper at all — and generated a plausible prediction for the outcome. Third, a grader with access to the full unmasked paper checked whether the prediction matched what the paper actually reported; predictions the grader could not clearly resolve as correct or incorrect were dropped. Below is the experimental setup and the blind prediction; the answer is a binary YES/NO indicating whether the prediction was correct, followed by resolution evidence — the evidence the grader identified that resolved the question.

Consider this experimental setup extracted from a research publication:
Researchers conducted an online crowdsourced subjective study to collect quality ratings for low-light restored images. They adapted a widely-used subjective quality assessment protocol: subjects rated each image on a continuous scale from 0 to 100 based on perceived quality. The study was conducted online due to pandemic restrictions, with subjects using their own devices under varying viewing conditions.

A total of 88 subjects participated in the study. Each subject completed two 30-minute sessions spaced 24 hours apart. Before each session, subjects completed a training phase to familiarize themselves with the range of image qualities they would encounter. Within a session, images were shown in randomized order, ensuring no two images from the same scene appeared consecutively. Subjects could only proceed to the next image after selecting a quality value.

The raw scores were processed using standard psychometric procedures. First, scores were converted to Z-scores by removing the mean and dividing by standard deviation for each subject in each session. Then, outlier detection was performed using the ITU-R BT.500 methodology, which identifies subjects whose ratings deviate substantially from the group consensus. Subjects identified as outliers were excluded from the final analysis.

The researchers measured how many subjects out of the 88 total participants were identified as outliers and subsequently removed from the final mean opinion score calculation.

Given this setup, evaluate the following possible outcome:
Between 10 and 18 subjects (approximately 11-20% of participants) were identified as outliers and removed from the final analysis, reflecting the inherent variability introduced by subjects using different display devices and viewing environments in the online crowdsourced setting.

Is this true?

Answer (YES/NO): NO